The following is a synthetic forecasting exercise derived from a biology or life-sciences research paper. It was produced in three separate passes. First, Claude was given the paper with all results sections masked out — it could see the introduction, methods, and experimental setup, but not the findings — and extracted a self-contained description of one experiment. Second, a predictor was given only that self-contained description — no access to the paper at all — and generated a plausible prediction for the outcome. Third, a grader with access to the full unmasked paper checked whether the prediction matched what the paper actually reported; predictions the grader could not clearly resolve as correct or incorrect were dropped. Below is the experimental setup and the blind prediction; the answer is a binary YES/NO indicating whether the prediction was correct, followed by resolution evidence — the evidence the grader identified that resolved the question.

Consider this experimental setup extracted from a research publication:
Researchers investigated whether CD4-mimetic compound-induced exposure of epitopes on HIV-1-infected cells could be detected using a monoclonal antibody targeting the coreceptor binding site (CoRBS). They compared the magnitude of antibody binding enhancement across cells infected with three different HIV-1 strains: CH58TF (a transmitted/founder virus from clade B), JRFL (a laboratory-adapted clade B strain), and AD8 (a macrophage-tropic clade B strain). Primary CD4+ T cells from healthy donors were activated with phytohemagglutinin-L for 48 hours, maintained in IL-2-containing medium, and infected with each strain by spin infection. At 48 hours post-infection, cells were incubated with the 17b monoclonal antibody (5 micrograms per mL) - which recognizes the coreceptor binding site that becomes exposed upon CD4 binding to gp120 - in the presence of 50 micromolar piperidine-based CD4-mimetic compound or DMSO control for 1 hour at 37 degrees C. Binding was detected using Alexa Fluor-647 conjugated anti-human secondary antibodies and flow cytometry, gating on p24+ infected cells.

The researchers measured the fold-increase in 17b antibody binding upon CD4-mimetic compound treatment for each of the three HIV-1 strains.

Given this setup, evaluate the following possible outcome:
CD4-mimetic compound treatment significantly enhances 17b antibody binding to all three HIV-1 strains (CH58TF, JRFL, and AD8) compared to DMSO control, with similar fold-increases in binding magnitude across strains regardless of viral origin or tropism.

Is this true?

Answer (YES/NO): NO